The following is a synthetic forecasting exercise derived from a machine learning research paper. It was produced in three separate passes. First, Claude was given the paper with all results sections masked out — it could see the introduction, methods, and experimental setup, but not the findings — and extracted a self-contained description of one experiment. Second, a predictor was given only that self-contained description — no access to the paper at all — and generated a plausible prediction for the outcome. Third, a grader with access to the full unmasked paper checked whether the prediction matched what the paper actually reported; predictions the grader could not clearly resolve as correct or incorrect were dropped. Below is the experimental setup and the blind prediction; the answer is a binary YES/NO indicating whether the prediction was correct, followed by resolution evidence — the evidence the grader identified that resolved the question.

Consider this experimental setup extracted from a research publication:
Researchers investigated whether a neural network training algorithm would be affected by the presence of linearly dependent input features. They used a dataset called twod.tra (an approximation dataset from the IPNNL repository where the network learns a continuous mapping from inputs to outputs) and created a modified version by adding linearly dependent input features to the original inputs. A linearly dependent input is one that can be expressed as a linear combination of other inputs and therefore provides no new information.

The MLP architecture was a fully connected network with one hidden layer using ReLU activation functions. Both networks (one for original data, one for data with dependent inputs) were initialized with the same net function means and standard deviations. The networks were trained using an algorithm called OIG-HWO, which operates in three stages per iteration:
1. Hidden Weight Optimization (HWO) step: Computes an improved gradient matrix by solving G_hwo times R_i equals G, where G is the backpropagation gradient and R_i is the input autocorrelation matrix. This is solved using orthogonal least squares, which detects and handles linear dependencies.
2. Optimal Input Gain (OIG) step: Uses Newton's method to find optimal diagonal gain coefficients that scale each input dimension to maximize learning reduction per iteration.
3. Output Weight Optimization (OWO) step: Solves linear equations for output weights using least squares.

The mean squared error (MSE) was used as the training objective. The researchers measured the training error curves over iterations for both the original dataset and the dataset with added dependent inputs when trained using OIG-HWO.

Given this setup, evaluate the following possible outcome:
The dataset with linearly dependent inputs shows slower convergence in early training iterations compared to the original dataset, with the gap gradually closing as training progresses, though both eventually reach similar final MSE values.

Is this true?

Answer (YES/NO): NO